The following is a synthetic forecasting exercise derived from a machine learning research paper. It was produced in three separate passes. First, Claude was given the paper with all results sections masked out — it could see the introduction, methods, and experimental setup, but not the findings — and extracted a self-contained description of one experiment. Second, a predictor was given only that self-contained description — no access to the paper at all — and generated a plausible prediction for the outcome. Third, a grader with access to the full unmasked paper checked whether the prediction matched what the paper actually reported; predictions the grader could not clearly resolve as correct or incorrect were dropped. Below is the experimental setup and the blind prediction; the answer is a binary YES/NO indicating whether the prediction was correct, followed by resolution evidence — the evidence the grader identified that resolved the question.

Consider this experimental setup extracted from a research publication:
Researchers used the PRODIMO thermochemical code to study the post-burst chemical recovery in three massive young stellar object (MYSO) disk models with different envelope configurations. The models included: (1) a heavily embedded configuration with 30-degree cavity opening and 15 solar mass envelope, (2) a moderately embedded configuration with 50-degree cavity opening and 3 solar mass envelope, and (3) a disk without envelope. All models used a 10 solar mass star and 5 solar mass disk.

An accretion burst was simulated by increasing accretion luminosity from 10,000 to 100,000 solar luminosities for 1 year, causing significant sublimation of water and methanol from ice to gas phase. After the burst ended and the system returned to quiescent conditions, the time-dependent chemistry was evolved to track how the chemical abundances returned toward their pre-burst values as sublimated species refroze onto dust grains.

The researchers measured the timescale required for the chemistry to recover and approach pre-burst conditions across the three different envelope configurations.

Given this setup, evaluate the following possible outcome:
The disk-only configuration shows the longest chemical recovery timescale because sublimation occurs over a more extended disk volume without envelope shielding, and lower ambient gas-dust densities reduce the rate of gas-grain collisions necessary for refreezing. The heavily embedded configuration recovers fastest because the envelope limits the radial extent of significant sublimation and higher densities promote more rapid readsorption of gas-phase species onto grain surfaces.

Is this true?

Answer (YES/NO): NO